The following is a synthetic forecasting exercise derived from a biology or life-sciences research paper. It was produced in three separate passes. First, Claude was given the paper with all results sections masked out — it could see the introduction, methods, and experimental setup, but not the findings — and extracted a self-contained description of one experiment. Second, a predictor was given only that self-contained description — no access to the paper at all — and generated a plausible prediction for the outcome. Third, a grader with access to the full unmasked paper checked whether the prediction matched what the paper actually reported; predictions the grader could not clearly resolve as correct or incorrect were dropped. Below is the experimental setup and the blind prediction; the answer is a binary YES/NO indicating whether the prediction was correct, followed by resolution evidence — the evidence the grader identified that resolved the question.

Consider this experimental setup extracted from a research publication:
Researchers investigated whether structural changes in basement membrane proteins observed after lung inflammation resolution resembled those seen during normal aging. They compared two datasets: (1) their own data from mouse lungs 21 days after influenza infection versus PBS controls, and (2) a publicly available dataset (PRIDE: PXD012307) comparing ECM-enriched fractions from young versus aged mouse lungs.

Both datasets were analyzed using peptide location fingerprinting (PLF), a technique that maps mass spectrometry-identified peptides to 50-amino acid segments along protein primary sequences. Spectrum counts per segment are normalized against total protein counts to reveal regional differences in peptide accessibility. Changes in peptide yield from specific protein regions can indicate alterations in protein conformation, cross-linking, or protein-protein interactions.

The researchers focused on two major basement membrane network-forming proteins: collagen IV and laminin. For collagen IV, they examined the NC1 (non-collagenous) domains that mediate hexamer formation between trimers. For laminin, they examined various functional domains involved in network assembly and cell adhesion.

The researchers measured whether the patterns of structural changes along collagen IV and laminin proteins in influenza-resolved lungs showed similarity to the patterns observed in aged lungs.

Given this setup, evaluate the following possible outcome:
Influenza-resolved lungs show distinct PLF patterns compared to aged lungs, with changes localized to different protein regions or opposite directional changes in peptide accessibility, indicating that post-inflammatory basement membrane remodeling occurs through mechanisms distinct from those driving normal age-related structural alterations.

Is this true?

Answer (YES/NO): NO